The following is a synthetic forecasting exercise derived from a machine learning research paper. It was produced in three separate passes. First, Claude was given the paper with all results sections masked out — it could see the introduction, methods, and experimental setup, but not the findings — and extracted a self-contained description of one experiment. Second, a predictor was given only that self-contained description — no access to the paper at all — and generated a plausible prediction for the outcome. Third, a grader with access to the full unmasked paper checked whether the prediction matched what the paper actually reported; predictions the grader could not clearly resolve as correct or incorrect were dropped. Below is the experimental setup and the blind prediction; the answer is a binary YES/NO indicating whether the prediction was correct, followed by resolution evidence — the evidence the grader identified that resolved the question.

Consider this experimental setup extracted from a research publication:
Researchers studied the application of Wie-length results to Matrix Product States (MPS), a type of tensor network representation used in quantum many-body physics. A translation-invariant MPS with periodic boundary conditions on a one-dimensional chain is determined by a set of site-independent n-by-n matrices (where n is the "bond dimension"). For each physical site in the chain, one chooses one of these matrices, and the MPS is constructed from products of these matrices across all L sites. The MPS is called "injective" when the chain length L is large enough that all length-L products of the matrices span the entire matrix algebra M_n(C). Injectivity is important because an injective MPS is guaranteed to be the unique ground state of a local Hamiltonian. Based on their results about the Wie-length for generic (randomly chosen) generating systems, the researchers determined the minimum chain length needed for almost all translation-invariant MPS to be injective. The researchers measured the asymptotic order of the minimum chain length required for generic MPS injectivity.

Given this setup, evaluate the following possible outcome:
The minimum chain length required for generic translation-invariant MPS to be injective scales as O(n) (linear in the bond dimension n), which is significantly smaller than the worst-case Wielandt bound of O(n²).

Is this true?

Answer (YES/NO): NO